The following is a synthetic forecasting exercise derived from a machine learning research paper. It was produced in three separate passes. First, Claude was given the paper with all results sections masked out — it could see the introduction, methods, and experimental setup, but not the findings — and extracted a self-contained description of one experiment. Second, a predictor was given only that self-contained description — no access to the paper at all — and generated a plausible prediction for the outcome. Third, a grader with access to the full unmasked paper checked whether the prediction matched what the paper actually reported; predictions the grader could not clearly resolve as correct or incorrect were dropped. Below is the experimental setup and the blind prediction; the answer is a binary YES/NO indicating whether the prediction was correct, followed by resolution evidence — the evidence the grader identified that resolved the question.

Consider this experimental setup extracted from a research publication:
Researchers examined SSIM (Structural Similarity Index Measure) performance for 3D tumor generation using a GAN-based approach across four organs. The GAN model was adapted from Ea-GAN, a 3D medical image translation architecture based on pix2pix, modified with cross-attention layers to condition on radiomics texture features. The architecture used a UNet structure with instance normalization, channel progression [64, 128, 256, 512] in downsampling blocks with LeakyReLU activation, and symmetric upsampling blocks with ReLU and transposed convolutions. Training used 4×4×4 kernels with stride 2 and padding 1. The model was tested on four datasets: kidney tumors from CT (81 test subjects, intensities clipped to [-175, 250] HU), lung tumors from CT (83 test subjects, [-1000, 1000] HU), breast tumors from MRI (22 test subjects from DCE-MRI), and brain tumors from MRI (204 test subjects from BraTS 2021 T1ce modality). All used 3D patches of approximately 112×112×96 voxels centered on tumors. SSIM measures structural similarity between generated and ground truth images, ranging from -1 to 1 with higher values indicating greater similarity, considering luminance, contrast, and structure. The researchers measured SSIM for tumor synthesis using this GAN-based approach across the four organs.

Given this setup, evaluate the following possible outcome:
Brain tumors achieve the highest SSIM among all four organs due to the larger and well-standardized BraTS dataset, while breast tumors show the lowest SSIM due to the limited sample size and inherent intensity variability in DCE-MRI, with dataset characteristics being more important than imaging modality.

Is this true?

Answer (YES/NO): YES